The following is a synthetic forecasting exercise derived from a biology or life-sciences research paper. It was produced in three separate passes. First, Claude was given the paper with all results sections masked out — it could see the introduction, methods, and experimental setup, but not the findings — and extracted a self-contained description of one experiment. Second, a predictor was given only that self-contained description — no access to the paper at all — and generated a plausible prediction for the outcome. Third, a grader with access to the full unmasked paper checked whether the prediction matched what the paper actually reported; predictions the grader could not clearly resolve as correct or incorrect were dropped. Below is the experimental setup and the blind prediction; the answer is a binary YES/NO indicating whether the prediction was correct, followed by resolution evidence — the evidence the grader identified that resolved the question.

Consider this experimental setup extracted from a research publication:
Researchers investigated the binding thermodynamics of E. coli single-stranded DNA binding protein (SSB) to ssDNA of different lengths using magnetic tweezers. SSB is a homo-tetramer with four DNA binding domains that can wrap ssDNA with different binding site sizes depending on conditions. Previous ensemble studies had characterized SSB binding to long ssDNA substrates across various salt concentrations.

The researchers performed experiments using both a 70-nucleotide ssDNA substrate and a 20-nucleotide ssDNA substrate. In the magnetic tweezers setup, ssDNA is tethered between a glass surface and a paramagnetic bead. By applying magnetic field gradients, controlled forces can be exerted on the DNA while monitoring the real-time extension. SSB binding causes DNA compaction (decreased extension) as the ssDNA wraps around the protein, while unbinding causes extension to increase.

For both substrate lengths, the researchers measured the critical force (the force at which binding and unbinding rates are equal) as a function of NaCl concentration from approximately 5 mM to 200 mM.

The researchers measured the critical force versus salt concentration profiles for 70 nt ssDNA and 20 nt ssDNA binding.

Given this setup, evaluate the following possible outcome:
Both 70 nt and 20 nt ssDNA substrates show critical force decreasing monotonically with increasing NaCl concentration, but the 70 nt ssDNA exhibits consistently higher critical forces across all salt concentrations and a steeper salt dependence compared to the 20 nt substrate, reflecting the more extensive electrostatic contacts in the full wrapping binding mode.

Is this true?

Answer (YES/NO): NO